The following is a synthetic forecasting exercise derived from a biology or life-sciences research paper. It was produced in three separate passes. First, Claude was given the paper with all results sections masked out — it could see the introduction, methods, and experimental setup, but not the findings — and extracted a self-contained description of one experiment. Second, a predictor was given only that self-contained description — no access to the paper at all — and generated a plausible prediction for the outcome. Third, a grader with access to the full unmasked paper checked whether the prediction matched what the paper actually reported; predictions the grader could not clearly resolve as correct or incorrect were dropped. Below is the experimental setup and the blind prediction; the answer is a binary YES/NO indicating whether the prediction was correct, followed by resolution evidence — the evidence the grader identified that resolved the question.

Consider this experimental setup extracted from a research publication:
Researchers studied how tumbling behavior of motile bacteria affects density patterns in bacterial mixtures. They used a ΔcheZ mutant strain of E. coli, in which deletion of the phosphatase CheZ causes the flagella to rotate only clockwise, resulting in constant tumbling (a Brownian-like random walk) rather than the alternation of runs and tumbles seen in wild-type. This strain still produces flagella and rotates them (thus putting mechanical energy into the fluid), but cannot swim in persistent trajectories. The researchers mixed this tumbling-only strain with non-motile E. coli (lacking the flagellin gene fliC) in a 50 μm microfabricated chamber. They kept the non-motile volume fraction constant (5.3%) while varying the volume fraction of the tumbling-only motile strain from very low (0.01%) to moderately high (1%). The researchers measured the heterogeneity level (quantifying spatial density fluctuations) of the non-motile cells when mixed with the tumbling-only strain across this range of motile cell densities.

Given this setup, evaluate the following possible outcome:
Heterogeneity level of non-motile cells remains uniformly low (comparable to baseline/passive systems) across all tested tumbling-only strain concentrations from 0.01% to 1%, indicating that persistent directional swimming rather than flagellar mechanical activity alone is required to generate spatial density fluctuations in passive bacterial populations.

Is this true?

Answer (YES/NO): YES